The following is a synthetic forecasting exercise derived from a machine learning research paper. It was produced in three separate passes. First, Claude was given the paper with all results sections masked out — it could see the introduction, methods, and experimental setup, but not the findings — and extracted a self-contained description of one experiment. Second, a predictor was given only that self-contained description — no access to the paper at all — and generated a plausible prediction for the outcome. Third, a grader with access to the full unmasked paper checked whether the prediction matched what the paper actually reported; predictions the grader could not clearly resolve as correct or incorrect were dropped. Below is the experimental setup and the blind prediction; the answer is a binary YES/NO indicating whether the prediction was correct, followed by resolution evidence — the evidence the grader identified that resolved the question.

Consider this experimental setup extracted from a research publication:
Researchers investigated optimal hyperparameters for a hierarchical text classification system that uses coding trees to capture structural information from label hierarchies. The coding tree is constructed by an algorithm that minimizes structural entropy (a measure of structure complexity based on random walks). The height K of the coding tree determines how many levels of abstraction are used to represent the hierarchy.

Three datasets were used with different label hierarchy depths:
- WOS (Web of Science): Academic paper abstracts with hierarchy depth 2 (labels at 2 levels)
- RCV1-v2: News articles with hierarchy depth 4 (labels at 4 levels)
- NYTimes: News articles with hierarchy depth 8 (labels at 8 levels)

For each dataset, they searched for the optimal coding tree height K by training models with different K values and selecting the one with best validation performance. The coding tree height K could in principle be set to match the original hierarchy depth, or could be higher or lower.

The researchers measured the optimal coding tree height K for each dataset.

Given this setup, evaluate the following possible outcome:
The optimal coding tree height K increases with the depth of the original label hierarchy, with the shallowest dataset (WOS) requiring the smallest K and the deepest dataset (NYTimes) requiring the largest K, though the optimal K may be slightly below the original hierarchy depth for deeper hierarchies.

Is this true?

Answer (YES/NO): NO